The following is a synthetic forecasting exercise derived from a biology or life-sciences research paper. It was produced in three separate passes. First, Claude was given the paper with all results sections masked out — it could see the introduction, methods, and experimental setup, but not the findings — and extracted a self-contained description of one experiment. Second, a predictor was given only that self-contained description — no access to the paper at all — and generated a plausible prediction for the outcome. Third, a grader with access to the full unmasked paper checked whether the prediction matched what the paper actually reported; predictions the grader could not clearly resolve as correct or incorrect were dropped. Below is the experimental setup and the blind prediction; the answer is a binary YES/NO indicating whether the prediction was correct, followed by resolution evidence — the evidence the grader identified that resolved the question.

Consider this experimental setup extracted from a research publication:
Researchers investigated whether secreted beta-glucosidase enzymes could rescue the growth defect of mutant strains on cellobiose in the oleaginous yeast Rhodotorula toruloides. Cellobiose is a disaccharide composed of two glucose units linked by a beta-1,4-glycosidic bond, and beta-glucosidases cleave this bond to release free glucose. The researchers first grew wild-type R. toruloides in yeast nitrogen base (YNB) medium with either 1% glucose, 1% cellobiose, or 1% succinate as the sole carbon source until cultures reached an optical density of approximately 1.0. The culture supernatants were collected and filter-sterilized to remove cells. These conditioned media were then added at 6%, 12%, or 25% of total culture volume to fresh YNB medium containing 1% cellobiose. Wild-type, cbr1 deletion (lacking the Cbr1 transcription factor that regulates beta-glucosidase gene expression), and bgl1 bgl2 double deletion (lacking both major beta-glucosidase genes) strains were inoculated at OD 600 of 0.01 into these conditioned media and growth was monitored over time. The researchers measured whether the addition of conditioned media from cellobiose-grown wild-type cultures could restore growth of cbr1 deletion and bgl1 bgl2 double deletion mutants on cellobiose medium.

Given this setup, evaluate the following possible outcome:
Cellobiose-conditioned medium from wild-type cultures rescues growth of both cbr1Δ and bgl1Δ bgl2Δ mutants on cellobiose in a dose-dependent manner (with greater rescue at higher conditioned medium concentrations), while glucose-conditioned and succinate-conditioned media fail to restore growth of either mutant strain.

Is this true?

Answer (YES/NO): NO